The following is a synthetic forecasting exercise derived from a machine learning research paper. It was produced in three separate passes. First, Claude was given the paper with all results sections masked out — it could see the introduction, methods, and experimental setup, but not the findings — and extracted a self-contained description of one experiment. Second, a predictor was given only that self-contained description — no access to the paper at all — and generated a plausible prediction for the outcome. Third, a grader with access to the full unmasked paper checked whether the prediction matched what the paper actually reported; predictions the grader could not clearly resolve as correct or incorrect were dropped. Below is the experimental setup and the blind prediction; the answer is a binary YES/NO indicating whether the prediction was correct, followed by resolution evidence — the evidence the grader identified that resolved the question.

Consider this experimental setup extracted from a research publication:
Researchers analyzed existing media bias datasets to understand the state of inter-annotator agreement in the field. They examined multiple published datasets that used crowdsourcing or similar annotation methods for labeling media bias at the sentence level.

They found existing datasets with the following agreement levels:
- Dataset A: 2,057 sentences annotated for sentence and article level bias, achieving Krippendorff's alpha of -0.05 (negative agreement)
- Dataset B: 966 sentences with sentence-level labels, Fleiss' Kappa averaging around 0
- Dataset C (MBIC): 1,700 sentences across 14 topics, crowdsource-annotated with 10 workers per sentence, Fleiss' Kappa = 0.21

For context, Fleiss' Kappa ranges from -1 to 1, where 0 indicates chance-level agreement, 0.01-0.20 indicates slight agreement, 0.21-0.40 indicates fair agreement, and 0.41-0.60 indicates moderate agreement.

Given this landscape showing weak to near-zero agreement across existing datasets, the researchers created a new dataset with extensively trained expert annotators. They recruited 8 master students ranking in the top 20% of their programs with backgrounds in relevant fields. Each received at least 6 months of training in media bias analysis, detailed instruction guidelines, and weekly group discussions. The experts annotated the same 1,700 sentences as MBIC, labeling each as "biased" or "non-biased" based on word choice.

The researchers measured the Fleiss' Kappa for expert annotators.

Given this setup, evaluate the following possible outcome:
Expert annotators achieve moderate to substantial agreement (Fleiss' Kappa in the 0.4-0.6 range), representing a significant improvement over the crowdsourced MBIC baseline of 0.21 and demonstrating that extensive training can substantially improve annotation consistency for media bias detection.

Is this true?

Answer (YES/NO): NO